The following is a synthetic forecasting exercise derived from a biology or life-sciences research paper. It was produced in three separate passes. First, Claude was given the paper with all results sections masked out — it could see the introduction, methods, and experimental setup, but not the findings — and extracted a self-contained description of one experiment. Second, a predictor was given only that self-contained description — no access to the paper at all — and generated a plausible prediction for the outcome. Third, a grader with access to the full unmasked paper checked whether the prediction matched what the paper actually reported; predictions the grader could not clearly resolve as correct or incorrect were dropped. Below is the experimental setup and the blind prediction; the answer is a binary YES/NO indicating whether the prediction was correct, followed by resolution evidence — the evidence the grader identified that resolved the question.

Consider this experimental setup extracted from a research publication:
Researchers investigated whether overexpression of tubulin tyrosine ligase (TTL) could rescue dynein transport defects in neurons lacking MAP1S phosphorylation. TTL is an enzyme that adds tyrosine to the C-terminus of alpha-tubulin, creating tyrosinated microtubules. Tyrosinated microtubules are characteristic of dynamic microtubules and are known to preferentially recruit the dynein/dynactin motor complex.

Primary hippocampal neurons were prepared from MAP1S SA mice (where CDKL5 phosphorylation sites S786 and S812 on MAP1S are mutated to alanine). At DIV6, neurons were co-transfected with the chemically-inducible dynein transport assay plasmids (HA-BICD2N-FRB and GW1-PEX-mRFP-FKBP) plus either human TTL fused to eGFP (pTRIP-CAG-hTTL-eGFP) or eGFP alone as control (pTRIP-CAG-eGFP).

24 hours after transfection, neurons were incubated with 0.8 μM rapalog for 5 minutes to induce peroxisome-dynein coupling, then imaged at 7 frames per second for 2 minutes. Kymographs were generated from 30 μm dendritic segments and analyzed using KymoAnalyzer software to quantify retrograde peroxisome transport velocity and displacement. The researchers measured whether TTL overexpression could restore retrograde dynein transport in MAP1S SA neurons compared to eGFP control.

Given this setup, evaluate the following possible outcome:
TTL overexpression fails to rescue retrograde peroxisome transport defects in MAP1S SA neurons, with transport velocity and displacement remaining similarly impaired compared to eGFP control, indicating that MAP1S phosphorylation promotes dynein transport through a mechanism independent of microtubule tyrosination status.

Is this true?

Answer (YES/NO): NO